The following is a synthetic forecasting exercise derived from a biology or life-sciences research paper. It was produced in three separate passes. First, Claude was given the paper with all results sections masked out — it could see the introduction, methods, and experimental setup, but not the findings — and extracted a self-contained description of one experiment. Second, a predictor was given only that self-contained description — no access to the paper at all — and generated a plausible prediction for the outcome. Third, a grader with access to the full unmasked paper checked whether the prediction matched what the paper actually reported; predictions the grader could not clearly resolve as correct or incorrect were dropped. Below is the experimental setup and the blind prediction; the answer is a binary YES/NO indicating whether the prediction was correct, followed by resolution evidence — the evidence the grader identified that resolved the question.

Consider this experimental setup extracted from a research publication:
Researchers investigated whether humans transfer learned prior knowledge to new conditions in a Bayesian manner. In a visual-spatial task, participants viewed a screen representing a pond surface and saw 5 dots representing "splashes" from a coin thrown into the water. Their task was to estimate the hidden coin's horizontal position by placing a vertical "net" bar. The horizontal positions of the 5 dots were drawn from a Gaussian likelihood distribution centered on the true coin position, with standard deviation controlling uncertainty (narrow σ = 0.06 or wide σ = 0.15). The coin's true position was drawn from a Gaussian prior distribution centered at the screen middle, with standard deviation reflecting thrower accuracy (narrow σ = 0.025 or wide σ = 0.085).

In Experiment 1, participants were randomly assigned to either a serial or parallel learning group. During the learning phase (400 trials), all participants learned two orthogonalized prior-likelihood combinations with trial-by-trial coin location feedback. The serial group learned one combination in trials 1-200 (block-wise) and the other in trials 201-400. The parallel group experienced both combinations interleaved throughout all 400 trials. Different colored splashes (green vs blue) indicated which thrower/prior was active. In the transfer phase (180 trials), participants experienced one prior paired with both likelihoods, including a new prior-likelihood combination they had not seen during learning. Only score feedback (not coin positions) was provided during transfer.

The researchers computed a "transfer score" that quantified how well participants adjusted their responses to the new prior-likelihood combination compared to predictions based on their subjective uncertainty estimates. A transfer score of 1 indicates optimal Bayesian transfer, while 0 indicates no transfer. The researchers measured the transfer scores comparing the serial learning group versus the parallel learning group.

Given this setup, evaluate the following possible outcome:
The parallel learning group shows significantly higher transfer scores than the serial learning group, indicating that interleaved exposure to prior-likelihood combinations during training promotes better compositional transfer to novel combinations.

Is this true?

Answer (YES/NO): NO